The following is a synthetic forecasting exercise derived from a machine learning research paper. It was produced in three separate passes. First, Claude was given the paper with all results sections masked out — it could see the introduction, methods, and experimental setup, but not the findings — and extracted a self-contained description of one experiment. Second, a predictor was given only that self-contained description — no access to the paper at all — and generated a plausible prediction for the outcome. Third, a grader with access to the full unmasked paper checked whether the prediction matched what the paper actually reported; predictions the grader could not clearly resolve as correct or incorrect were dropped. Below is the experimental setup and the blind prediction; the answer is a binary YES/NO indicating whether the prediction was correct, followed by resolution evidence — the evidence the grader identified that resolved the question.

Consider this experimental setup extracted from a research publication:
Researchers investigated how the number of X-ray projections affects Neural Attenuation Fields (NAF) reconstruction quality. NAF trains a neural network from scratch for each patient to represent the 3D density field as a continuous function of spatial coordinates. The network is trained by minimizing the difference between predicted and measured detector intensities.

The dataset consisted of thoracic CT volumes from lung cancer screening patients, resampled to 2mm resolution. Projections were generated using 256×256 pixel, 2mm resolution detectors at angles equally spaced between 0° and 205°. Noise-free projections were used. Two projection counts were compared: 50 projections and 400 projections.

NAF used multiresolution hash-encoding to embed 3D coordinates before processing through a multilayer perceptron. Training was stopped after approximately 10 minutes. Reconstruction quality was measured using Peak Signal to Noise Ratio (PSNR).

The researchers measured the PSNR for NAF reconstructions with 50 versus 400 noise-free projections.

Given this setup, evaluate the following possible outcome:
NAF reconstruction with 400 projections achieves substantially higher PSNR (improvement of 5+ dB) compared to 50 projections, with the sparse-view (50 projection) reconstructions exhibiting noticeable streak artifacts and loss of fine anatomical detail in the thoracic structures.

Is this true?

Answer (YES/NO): NO